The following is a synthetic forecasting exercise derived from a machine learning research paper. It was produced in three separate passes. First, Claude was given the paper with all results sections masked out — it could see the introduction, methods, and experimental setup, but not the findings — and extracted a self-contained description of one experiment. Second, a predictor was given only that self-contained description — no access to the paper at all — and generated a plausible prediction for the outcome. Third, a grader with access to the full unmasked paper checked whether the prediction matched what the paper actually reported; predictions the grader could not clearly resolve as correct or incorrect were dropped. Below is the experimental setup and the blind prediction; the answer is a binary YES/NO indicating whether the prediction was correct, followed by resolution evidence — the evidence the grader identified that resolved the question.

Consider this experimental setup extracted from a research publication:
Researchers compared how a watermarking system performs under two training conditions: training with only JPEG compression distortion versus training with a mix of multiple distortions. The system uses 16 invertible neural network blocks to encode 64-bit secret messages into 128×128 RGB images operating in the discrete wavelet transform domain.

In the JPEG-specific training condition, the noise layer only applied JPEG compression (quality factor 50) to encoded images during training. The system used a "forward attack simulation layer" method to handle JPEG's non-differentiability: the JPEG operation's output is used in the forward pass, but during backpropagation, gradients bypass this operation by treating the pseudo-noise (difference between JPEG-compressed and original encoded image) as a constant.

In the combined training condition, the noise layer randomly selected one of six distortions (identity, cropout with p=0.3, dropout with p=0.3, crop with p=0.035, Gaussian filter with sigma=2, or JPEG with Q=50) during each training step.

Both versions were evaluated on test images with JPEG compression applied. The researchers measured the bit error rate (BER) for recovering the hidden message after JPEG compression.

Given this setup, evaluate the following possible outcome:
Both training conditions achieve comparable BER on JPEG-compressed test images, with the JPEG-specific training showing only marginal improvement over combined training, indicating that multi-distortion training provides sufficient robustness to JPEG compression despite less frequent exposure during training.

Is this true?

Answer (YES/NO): NO